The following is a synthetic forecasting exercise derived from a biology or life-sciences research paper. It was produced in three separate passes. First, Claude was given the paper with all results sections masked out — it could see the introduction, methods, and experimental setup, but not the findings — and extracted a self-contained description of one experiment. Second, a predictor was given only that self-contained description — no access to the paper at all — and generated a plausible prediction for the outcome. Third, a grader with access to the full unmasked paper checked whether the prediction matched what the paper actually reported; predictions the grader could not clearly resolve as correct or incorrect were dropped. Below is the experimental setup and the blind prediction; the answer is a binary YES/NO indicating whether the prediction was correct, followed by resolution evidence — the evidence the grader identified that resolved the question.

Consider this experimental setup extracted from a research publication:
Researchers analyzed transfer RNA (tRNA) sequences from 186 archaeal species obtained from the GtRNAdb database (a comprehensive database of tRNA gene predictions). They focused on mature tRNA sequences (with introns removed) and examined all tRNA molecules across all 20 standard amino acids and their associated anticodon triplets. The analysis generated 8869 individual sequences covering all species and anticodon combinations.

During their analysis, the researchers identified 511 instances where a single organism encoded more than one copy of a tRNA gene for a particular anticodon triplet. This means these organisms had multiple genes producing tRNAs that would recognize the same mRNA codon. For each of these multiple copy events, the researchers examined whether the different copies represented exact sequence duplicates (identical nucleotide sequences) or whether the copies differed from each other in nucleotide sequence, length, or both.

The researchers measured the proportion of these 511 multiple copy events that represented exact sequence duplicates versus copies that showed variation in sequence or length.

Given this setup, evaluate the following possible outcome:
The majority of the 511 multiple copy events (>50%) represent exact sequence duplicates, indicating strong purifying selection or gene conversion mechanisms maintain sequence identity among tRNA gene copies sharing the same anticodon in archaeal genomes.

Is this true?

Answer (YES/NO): YES